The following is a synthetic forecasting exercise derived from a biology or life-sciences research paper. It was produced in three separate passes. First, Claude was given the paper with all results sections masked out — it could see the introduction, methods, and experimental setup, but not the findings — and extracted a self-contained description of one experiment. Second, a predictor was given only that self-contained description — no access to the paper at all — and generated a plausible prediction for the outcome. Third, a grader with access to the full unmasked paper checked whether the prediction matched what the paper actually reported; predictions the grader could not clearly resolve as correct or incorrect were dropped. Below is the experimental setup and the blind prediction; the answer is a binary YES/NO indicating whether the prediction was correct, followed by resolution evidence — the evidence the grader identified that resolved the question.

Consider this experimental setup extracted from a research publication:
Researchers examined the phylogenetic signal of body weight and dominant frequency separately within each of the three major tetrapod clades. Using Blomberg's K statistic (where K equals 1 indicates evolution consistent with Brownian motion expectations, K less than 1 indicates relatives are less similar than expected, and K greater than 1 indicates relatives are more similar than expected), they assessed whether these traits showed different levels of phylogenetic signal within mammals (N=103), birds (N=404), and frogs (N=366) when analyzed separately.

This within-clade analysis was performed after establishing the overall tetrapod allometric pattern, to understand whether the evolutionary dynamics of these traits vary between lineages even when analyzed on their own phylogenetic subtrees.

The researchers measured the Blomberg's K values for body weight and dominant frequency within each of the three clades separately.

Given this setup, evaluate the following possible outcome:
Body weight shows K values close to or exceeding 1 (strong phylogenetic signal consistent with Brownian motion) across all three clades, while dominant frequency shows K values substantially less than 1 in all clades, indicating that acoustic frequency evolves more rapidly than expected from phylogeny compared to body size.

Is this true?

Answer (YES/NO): NO